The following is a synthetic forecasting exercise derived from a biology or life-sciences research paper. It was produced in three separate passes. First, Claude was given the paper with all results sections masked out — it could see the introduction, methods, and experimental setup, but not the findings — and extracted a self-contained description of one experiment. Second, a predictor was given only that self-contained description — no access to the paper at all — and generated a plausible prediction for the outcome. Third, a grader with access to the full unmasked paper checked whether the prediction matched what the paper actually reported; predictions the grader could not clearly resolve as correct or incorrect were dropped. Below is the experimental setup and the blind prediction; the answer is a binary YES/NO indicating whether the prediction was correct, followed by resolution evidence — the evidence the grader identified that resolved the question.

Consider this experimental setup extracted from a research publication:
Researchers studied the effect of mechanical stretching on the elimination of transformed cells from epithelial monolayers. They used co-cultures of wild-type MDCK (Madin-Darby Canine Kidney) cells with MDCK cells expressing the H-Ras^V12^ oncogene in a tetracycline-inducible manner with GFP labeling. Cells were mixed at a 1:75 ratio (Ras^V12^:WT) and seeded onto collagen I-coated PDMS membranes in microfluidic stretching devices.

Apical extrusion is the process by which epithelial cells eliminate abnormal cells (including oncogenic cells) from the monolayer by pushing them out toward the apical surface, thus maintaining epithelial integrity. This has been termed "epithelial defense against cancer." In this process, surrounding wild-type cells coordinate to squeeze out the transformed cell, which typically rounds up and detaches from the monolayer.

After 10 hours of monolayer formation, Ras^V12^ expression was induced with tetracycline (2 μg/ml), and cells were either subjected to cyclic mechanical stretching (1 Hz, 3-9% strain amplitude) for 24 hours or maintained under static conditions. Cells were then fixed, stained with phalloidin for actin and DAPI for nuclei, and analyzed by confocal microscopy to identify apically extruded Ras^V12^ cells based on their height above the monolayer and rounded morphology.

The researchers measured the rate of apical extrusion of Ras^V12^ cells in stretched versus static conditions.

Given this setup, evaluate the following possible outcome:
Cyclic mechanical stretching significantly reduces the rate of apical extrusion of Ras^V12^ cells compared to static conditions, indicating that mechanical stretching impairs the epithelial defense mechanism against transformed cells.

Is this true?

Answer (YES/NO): YES